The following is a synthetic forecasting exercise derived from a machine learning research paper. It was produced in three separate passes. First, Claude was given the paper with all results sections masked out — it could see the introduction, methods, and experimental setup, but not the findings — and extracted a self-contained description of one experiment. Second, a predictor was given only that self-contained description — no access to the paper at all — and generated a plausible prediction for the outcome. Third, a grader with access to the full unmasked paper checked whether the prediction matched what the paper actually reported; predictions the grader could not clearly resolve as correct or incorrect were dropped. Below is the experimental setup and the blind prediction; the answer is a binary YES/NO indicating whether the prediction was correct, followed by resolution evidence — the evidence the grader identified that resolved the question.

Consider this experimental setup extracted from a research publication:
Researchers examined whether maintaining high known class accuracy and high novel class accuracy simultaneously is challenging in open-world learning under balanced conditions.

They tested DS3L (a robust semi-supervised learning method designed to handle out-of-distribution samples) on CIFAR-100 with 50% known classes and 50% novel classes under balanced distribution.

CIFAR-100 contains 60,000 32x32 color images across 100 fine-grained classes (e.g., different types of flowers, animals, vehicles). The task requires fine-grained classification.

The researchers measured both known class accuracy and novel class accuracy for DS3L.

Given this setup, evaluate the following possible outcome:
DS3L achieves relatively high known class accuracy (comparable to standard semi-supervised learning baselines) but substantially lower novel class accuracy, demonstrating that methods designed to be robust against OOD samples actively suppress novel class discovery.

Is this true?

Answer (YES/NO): YES